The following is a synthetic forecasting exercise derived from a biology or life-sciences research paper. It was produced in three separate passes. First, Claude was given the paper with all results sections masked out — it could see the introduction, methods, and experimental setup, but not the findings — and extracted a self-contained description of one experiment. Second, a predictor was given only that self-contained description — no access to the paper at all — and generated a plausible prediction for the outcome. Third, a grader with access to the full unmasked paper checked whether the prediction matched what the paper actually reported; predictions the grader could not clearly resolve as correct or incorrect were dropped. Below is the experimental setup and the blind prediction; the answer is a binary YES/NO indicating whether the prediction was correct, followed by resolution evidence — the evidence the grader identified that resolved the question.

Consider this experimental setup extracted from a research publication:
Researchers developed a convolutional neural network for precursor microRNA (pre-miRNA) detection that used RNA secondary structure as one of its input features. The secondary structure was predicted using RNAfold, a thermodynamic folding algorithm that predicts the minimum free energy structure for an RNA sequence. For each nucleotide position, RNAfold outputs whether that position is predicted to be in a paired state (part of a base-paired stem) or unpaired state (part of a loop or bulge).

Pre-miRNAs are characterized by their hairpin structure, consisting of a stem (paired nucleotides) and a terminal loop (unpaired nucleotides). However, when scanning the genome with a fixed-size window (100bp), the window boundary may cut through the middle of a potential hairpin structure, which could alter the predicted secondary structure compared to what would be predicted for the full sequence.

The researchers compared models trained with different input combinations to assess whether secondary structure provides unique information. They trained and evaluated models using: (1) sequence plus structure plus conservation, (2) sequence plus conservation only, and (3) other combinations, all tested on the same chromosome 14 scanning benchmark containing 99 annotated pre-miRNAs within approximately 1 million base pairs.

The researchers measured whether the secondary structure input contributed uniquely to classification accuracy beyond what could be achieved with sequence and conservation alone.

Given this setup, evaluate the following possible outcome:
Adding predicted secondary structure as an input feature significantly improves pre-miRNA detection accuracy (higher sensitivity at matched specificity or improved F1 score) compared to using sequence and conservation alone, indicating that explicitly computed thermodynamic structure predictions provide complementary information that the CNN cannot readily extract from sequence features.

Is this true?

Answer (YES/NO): YES